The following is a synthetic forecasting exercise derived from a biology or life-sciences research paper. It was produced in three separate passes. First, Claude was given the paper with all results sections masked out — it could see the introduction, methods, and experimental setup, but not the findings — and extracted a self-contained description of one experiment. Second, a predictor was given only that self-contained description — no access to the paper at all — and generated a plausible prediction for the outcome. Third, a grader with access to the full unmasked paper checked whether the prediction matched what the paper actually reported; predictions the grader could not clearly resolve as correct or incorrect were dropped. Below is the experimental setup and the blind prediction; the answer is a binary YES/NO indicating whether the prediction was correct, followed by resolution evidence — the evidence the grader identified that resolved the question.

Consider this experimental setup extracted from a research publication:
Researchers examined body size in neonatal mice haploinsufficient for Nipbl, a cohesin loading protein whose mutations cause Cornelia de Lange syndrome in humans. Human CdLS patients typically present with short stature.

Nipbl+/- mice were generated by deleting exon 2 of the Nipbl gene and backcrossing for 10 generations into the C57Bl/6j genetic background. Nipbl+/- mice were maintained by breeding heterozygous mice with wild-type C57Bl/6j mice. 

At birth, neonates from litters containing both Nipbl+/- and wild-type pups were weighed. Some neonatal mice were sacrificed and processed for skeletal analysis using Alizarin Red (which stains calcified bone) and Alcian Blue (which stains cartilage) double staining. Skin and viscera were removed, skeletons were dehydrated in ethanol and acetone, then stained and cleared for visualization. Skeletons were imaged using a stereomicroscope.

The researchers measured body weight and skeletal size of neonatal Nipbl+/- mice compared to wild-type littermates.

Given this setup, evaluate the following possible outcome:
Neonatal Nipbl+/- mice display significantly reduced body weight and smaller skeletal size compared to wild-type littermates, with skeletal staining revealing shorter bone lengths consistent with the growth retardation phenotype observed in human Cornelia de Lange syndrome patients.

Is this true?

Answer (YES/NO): YES